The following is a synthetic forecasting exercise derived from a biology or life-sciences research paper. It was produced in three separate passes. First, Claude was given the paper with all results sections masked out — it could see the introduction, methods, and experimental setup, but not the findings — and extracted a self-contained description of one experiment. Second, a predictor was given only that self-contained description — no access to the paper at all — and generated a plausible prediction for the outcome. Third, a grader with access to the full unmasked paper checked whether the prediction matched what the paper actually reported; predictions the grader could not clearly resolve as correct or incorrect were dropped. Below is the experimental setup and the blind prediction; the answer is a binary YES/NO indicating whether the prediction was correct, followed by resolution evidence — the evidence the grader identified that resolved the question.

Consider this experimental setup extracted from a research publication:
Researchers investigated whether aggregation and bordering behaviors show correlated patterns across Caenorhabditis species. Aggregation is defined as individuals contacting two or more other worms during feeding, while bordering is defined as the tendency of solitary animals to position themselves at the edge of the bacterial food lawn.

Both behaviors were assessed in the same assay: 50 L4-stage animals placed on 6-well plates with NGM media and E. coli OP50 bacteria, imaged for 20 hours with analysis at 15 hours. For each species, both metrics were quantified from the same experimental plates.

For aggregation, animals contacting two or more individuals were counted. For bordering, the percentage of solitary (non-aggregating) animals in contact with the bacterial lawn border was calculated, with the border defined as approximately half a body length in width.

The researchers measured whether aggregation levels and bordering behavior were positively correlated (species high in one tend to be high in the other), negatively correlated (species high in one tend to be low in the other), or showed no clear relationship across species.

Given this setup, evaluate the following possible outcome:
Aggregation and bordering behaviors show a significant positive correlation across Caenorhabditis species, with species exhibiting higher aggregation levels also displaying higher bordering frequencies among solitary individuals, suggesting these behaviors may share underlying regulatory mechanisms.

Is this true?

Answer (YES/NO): NO